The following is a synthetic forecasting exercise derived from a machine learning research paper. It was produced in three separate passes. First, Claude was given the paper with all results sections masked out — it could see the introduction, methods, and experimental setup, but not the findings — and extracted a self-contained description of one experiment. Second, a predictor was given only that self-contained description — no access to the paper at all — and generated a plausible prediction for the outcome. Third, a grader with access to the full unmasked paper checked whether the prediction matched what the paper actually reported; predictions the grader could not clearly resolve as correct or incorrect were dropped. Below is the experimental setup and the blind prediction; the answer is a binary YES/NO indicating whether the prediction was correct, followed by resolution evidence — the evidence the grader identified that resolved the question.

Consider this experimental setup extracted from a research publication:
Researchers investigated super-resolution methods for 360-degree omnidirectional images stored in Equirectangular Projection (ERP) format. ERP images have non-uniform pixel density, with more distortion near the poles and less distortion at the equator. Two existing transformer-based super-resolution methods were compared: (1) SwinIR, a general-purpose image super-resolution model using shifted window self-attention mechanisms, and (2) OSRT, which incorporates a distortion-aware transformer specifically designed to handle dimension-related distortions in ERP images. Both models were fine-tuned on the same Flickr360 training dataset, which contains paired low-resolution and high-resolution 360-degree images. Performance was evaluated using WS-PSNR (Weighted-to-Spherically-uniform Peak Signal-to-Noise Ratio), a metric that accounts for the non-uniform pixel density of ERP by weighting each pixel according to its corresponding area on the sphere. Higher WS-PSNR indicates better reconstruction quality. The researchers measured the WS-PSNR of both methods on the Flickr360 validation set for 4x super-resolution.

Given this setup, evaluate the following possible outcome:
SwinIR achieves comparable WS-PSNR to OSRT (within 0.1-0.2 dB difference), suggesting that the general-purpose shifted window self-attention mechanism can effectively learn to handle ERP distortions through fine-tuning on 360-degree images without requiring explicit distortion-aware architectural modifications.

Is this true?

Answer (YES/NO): NO